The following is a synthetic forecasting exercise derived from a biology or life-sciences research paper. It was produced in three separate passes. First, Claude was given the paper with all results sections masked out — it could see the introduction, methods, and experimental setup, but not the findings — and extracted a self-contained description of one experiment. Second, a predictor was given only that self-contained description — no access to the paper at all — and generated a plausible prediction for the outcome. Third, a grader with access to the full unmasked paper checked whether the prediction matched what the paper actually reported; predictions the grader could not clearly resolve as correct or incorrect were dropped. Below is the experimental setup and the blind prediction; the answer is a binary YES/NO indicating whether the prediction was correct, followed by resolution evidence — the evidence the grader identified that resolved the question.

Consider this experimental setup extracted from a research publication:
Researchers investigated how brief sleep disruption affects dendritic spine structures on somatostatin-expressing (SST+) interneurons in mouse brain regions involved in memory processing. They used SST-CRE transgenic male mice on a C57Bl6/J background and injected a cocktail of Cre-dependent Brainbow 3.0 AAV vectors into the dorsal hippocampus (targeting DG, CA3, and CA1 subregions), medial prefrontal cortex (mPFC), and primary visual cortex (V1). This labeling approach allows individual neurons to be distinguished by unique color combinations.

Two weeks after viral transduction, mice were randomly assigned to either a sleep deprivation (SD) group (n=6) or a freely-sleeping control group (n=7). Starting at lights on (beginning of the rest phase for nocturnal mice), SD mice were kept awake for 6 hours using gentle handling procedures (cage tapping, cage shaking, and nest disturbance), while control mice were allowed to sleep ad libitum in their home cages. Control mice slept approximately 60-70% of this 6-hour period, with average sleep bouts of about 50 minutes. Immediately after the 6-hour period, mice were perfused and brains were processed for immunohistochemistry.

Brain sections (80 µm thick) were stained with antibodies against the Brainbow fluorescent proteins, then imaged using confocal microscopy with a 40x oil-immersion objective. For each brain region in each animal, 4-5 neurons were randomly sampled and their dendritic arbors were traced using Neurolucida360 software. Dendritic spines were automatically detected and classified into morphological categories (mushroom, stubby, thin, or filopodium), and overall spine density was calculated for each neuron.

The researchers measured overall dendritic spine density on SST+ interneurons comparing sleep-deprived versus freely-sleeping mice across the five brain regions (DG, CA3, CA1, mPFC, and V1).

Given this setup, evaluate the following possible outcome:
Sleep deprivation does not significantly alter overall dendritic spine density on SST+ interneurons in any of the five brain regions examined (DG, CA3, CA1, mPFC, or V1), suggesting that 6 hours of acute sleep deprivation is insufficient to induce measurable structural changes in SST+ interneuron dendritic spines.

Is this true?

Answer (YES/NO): NO